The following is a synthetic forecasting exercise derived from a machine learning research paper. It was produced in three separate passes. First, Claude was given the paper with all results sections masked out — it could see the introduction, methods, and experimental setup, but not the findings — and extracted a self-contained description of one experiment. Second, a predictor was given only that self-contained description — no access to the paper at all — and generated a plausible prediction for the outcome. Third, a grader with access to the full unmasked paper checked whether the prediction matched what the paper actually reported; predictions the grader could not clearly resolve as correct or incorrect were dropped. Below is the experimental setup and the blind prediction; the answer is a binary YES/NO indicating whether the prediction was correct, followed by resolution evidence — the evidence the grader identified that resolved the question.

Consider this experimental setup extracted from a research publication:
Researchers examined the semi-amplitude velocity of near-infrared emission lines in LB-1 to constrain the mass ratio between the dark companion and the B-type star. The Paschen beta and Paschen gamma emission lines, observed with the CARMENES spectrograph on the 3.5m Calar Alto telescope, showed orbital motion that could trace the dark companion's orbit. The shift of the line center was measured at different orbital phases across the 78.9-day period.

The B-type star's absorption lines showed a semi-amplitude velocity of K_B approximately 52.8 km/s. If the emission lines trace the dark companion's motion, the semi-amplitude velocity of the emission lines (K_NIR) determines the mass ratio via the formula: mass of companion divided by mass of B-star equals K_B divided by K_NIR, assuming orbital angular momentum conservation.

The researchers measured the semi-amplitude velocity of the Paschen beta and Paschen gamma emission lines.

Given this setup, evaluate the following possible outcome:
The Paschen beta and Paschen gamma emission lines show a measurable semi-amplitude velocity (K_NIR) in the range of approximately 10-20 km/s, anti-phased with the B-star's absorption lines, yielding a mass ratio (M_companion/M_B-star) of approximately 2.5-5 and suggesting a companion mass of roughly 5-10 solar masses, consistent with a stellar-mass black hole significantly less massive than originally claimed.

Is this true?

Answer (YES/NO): NO